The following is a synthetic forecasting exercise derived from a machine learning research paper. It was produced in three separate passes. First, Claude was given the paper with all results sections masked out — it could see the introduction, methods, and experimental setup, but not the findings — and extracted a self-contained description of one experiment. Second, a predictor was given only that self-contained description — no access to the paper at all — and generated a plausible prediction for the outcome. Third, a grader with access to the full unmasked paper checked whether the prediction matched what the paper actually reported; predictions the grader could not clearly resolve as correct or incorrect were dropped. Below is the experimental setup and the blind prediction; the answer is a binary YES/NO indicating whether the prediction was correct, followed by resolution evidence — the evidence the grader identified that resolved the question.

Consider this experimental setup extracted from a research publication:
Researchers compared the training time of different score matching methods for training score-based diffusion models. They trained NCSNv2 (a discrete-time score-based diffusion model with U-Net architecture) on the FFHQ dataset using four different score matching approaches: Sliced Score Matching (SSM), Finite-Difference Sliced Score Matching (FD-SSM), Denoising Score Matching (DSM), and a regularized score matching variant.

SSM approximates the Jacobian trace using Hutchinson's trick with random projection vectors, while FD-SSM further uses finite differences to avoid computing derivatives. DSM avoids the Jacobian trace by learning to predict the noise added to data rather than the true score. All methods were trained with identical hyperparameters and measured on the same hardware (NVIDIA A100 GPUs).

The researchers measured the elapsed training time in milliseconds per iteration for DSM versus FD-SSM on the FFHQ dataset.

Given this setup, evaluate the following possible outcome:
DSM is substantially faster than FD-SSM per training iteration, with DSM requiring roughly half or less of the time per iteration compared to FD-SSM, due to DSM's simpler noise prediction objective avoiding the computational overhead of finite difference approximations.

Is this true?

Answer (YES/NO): NO